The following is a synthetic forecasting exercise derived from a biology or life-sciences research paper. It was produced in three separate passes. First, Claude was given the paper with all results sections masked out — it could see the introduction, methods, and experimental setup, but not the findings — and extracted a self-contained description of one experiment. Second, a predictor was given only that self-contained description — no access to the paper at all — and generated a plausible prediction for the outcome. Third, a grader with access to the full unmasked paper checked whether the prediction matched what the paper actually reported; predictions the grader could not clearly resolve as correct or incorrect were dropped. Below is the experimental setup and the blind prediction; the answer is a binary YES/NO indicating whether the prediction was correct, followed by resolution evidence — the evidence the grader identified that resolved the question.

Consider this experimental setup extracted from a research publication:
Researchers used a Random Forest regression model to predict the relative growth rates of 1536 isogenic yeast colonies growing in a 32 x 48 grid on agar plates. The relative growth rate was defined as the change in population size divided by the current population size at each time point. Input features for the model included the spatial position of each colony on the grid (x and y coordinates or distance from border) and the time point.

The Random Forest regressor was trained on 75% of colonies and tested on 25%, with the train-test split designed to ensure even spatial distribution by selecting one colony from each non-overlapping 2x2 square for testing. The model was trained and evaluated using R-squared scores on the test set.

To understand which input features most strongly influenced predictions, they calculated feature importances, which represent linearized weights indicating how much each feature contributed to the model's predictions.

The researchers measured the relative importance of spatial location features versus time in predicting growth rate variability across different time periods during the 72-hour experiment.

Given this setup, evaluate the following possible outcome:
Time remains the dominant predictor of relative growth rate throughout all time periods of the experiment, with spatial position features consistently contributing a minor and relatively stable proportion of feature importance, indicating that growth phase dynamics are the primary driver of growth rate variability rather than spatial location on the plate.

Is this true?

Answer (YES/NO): NO